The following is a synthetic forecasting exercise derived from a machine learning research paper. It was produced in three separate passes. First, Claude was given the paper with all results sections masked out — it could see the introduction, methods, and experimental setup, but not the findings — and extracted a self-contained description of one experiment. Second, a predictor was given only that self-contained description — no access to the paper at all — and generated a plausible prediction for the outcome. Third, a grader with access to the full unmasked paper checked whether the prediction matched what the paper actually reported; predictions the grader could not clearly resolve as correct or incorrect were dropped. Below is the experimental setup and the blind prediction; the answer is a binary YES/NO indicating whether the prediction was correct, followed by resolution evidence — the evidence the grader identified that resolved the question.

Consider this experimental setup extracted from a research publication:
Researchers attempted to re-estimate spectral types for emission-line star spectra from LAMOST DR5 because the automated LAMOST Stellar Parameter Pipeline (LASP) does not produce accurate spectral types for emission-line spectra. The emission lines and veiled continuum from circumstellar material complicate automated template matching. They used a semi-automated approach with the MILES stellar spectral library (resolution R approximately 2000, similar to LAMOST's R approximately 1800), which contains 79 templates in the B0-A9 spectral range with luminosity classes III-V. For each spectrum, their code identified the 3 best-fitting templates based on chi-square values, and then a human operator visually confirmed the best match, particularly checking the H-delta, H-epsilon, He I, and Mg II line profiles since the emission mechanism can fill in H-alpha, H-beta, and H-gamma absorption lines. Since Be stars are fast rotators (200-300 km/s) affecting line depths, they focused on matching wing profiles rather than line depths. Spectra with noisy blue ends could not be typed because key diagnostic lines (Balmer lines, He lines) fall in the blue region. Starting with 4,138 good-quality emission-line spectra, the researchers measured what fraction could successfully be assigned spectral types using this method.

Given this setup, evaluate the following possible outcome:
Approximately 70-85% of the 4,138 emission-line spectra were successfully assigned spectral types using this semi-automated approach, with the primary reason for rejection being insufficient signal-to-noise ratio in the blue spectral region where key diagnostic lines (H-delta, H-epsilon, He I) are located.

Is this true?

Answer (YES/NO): YES